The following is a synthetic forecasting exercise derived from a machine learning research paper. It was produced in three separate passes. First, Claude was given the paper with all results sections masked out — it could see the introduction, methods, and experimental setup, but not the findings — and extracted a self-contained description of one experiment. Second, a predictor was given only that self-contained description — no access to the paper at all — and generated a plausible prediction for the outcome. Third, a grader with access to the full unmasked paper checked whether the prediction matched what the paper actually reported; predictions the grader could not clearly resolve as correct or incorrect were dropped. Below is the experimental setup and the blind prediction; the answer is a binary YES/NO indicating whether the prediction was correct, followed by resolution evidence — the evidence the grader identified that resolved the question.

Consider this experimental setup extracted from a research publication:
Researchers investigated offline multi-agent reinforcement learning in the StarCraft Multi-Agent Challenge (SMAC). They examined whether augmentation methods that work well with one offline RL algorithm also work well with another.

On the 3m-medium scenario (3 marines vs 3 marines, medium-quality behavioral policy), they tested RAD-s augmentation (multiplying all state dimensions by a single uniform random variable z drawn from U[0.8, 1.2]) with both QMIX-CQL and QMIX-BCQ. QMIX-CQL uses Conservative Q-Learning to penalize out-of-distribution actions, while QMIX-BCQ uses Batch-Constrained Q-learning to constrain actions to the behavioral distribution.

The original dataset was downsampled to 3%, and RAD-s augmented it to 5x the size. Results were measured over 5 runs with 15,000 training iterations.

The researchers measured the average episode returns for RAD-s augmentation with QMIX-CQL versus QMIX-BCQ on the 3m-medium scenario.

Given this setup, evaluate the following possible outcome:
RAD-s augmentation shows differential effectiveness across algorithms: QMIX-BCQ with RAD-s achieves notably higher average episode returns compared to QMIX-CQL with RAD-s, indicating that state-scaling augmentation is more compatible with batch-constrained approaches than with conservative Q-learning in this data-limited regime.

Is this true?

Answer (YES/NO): NO